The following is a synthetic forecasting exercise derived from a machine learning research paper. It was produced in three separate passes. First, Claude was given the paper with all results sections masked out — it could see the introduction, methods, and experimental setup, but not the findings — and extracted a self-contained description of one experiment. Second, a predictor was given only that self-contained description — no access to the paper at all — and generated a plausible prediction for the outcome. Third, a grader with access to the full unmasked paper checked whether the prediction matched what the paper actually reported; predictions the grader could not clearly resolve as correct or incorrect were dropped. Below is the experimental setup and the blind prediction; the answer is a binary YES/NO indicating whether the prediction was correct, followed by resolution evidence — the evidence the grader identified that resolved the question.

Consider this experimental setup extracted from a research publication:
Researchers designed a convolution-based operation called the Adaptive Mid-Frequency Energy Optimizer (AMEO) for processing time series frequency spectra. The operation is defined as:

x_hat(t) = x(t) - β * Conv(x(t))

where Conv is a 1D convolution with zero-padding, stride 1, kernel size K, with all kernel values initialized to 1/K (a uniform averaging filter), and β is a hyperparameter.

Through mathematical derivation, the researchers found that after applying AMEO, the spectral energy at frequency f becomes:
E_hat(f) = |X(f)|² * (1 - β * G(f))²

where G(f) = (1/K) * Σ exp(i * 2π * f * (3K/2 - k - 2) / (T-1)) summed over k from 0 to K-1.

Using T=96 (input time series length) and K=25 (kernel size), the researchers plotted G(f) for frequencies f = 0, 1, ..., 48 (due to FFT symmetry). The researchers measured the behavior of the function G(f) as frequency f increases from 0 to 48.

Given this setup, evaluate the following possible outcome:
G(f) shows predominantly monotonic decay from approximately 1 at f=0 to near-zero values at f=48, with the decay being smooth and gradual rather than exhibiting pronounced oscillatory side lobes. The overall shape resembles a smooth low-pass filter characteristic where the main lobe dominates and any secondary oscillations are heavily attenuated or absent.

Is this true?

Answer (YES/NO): YES